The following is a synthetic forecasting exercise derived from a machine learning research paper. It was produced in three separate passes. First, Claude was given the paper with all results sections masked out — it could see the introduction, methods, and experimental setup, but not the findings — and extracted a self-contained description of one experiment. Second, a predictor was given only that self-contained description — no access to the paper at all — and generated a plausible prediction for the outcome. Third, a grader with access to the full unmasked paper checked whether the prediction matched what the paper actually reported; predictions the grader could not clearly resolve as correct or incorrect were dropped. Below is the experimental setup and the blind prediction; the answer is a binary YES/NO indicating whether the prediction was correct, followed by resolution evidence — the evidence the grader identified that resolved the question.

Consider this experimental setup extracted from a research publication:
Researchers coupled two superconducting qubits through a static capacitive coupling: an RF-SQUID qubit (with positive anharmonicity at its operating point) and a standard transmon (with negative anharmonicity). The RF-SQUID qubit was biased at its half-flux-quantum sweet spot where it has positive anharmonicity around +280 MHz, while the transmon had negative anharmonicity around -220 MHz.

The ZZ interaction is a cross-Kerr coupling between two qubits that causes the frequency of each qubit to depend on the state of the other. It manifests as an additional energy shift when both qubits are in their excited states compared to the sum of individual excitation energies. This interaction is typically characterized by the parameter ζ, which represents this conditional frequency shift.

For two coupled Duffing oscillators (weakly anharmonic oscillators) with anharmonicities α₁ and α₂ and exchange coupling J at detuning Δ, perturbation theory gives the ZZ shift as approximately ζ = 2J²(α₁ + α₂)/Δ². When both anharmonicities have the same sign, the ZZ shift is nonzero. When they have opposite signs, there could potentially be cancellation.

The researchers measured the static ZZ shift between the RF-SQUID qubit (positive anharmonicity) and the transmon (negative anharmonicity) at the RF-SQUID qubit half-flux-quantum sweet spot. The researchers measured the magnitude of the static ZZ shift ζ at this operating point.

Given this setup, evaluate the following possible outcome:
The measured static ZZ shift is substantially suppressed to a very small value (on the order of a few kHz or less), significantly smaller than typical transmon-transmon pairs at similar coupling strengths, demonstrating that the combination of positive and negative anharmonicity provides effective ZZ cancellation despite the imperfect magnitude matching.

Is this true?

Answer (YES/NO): NO